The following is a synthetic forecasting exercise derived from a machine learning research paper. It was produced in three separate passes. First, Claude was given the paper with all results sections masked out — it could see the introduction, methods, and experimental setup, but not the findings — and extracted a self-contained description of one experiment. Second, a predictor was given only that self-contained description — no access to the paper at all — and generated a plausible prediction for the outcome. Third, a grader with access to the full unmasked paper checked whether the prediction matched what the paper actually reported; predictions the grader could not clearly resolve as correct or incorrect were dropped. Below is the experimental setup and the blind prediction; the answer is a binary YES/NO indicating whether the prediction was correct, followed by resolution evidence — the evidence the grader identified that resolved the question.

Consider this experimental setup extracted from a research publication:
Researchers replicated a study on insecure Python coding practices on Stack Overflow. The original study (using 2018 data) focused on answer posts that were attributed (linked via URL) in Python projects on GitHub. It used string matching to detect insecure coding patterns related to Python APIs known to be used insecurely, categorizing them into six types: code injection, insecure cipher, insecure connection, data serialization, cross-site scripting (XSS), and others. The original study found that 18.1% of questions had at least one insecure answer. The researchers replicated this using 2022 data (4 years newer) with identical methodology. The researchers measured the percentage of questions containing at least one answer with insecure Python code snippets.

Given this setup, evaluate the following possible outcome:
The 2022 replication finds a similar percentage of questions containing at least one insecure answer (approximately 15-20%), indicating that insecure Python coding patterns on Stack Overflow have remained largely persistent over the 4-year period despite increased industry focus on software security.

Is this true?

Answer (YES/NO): NO